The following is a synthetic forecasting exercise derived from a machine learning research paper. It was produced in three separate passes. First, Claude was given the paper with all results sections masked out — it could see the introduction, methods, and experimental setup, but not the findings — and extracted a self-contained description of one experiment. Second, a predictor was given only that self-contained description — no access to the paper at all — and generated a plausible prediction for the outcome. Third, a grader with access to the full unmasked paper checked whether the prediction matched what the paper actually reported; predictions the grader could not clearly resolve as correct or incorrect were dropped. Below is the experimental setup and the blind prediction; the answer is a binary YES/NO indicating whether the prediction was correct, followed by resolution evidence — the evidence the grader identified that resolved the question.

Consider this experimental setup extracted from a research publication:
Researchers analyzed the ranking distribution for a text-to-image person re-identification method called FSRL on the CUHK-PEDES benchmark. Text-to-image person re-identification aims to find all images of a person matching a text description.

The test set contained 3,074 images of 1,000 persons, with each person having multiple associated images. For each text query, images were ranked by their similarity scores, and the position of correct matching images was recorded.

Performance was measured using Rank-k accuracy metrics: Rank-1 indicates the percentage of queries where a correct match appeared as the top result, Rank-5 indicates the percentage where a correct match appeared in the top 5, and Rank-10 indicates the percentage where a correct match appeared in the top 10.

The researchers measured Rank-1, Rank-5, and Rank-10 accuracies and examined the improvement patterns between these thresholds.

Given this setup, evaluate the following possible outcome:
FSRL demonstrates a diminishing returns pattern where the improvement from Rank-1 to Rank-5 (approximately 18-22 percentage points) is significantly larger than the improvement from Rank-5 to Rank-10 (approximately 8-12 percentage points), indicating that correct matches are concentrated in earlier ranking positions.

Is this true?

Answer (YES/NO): NO